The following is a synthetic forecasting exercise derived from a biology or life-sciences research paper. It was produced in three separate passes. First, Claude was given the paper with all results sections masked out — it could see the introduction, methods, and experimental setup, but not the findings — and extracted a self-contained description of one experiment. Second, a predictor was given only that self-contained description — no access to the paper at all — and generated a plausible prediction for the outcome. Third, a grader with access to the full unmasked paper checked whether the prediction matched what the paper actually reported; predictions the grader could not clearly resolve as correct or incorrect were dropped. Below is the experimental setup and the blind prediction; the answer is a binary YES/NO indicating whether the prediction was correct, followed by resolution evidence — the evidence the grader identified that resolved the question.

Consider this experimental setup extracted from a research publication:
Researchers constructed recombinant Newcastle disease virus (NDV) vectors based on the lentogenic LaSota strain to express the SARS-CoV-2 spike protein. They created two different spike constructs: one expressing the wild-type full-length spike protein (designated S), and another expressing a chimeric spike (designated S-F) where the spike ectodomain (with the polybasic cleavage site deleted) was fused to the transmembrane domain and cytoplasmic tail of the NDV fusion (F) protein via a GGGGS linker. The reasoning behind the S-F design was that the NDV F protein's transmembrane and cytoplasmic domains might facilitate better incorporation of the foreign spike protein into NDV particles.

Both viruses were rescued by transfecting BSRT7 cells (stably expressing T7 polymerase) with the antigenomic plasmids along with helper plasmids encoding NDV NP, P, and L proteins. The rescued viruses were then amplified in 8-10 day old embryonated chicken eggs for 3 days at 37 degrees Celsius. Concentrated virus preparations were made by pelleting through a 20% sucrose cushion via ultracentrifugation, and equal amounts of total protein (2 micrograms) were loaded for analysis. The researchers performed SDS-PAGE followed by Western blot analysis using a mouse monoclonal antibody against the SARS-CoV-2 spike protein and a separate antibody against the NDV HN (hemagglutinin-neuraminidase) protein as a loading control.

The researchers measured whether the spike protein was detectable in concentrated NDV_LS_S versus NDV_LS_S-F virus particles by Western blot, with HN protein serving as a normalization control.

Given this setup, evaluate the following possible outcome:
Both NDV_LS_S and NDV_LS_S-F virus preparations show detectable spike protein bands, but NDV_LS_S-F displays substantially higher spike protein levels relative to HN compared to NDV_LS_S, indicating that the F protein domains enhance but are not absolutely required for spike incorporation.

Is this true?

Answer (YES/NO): YES